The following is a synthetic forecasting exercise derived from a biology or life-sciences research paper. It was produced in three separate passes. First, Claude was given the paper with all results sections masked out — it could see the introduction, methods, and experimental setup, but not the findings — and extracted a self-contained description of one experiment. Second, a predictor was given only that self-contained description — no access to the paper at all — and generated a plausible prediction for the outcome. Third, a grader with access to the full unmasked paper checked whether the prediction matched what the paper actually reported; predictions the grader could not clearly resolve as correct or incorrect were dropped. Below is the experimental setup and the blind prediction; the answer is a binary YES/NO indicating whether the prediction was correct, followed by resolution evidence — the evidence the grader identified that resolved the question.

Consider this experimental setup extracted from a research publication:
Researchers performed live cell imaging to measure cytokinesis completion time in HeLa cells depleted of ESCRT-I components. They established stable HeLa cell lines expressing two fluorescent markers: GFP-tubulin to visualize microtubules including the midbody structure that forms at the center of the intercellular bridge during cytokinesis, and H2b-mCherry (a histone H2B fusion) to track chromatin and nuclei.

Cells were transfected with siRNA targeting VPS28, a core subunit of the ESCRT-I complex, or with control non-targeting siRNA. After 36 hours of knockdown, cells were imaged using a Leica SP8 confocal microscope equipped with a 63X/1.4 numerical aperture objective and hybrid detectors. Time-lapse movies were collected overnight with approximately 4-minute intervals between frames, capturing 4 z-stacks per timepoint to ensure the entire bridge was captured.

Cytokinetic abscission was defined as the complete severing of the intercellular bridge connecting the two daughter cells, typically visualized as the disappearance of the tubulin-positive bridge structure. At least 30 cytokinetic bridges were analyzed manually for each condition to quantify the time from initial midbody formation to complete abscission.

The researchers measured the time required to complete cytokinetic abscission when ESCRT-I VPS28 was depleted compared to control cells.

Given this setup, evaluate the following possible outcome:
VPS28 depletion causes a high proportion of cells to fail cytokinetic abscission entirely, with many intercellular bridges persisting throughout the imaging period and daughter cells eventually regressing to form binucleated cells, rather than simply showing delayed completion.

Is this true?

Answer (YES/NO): NO